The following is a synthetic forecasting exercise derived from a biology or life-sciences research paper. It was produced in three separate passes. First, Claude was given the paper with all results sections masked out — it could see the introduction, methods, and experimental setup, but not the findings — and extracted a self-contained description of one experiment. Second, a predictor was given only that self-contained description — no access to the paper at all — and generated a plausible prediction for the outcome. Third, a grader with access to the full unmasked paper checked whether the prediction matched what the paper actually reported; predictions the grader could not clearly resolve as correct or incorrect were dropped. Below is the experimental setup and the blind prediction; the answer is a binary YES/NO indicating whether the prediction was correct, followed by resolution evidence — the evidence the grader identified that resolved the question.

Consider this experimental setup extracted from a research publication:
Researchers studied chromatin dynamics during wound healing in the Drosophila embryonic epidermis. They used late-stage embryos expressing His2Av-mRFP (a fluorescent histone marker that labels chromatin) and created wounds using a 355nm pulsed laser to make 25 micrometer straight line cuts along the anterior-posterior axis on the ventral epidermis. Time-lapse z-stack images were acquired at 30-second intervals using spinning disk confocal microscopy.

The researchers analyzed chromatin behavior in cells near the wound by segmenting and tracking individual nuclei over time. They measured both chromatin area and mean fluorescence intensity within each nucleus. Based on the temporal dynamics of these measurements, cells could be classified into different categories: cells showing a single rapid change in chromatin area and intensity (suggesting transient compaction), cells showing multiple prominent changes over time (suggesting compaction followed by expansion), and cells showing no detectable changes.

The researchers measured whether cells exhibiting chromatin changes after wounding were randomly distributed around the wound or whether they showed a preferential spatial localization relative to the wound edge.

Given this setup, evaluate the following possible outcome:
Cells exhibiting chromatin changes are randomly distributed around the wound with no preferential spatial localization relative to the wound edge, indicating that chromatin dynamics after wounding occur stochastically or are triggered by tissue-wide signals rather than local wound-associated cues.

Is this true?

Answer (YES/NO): NO